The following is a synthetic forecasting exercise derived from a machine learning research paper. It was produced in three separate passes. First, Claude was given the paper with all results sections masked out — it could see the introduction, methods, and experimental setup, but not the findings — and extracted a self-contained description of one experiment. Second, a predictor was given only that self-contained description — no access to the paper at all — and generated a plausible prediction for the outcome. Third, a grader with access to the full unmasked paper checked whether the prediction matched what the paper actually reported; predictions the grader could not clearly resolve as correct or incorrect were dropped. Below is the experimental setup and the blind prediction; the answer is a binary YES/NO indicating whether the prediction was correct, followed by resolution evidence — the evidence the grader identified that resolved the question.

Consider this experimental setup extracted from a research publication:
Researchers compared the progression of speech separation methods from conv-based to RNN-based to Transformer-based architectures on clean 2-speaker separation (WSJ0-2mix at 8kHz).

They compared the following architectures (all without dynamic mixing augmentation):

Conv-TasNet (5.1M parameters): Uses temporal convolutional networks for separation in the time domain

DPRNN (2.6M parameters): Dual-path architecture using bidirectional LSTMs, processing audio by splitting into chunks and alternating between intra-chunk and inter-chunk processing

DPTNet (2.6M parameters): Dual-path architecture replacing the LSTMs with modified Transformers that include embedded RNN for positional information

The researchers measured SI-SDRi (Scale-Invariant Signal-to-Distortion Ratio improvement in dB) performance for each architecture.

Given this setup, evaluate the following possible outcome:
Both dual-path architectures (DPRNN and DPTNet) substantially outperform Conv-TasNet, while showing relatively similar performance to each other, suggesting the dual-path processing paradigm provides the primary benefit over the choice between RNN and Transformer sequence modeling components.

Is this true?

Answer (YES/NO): NO